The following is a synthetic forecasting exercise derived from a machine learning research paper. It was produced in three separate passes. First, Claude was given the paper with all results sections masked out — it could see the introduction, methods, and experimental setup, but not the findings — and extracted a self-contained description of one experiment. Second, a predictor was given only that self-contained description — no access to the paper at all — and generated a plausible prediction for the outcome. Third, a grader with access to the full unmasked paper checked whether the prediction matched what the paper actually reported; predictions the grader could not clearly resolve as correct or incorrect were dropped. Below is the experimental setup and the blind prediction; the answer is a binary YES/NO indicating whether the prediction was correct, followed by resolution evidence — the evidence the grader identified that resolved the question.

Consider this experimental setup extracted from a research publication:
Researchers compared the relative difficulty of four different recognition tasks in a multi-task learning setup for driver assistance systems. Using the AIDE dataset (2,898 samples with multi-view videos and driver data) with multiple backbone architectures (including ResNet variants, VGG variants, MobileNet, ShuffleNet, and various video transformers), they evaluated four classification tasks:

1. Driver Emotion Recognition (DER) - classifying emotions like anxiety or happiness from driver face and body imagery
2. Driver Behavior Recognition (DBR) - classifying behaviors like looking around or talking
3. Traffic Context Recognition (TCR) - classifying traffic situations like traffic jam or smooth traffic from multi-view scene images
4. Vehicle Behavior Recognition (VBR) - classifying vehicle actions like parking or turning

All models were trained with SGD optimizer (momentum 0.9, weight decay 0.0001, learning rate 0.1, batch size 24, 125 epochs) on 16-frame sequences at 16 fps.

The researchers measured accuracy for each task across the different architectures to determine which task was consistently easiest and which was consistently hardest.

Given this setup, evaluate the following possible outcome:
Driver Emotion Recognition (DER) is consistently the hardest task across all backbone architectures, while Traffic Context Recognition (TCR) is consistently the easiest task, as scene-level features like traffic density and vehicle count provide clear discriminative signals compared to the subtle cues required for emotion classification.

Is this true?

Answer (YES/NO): NO